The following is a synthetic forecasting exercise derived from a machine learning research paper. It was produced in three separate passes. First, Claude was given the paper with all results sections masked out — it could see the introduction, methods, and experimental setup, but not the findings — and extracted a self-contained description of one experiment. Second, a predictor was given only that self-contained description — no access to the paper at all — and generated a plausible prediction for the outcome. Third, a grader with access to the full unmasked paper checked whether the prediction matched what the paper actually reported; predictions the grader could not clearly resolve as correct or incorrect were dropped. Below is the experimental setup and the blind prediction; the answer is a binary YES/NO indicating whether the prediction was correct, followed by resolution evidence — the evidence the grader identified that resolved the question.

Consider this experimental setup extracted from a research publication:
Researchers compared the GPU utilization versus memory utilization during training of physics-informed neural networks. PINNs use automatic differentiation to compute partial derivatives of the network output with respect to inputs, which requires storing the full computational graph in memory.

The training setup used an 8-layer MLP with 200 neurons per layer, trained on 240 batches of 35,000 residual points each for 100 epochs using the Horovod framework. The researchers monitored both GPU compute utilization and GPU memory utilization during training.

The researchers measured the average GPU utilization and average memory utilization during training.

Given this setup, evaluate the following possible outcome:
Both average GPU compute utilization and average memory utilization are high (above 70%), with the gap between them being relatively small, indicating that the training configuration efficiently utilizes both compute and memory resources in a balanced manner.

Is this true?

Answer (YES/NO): NO